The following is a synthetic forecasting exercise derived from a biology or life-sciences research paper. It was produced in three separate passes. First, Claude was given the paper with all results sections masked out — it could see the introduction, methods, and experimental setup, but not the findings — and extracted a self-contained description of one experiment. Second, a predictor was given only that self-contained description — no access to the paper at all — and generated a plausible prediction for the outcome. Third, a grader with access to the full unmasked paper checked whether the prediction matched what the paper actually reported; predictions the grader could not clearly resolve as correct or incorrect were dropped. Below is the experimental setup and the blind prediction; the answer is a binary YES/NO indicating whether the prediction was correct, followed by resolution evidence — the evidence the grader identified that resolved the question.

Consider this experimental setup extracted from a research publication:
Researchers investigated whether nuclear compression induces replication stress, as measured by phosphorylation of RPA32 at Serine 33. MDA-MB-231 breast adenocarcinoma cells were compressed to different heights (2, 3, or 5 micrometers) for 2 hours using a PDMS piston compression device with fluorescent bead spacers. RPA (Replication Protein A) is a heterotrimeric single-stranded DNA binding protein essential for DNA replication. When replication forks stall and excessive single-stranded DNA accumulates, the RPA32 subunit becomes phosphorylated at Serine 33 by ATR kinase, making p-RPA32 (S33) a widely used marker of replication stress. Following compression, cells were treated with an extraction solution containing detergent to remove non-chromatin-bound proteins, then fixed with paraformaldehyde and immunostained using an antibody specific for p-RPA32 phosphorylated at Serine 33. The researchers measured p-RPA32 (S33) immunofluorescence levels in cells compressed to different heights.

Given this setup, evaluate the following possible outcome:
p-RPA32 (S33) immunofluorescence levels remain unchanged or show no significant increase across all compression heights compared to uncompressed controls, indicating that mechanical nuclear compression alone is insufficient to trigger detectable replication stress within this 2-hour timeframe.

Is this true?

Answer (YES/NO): NO